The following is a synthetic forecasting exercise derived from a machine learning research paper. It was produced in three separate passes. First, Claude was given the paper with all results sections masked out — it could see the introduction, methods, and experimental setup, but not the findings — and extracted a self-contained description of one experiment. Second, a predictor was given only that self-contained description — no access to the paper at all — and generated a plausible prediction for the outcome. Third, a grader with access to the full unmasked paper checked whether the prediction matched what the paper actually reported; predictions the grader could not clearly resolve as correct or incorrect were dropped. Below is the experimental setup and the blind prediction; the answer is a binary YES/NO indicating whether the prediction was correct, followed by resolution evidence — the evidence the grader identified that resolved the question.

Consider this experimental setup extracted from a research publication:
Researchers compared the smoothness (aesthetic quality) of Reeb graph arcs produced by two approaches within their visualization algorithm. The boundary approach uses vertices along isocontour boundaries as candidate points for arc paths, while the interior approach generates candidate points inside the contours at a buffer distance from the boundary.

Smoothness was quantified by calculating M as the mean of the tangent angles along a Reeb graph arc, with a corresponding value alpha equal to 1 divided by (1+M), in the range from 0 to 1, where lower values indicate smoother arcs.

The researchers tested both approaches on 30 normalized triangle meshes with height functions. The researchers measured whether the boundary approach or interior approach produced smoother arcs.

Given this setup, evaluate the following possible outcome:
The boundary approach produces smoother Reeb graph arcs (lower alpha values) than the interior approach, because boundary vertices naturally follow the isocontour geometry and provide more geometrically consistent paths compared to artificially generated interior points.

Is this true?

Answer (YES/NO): YES